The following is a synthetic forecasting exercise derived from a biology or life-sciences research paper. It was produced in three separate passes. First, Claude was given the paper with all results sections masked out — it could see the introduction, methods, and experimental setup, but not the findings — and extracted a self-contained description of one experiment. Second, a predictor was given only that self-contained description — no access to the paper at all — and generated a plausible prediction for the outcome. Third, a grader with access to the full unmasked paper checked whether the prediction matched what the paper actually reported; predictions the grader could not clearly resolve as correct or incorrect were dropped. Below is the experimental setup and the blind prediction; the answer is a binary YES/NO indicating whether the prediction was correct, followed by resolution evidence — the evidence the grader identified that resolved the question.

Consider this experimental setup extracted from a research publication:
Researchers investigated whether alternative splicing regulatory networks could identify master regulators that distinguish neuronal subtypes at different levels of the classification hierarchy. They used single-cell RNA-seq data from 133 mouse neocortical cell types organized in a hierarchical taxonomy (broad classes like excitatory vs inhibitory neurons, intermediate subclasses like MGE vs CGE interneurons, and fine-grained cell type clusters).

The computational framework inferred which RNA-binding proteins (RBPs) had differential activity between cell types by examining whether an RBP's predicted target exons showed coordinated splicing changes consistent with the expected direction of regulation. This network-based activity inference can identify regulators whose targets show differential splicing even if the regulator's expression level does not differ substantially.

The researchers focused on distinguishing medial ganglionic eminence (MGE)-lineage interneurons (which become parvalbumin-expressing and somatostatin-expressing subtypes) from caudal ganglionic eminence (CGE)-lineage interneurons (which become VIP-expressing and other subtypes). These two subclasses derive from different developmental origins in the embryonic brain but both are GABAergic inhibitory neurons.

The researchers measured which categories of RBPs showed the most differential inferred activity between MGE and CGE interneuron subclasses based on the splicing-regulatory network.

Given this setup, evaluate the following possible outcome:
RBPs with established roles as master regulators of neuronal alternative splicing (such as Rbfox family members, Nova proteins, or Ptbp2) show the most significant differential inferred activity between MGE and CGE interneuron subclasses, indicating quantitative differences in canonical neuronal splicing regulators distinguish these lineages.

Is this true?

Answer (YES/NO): NO